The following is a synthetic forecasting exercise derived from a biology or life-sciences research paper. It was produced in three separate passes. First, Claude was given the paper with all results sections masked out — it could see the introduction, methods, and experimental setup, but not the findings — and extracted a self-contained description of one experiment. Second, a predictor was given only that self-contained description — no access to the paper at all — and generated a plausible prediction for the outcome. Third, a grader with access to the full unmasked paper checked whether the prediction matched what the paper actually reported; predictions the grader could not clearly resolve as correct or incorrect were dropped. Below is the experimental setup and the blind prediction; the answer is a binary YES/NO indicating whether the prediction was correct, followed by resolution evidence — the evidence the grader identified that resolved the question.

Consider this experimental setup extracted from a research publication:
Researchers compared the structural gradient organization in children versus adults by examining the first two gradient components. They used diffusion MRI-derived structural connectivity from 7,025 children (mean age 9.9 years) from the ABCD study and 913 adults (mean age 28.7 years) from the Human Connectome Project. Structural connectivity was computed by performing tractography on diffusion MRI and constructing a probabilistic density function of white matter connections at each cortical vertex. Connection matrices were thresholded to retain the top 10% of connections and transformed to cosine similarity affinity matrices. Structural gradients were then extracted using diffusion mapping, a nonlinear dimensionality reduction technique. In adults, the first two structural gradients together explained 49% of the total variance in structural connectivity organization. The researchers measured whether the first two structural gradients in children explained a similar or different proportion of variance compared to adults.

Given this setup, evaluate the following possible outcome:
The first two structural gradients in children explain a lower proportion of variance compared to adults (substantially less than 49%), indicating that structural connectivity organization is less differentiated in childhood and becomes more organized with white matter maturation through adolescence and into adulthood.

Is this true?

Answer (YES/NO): YES